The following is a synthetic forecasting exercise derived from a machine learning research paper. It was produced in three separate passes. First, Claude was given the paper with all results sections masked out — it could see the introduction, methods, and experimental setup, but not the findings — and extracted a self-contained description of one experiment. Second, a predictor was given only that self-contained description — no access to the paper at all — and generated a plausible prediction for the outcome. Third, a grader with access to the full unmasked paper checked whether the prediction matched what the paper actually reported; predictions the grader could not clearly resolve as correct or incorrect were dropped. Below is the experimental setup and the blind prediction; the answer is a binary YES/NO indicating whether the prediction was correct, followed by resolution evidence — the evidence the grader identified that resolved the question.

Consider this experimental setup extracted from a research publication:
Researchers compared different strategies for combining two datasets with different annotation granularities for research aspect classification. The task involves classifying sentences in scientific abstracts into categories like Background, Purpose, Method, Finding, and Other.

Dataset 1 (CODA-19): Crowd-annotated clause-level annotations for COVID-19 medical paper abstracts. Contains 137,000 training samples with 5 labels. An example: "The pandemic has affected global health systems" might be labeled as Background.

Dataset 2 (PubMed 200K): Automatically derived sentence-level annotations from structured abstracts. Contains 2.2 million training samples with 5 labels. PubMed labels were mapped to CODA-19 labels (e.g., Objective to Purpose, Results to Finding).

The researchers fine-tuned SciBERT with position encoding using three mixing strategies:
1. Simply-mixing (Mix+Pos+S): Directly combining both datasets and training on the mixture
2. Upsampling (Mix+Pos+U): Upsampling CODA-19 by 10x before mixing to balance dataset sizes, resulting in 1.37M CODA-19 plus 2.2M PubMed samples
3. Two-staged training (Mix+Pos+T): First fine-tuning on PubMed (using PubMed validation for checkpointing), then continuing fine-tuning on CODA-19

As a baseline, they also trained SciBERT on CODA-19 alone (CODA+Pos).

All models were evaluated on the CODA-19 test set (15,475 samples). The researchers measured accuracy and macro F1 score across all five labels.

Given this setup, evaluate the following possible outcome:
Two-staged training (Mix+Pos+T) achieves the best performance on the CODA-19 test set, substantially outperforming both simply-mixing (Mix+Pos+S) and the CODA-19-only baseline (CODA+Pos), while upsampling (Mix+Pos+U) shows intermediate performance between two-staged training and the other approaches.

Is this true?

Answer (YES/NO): NO